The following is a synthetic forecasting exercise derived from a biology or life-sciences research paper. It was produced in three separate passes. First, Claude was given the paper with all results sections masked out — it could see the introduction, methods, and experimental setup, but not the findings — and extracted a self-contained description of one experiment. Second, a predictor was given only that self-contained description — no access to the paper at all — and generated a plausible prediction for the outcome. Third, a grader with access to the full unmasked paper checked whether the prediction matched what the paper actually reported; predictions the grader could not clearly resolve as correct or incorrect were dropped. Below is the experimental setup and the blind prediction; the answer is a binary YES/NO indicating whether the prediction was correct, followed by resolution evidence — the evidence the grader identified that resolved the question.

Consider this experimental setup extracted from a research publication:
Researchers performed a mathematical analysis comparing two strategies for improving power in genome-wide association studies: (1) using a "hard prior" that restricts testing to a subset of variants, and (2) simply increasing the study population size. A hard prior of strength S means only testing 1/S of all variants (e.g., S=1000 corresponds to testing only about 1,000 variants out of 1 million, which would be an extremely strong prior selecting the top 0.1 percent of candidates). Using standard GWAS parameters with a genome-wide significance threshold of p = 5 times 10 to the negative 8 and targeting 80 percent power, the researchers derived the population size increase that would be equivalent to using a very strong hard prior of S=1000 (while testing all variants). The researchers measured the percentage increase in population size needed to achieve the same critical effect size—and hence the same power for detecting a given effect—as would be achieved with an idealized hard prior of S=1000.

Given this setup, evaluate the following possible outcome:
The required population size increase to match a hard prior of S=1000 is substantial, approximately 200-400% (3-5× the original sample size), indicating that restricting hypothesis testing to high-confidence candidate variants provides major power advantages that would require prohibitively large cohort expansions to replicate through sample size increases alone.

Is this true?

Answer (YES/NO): NO